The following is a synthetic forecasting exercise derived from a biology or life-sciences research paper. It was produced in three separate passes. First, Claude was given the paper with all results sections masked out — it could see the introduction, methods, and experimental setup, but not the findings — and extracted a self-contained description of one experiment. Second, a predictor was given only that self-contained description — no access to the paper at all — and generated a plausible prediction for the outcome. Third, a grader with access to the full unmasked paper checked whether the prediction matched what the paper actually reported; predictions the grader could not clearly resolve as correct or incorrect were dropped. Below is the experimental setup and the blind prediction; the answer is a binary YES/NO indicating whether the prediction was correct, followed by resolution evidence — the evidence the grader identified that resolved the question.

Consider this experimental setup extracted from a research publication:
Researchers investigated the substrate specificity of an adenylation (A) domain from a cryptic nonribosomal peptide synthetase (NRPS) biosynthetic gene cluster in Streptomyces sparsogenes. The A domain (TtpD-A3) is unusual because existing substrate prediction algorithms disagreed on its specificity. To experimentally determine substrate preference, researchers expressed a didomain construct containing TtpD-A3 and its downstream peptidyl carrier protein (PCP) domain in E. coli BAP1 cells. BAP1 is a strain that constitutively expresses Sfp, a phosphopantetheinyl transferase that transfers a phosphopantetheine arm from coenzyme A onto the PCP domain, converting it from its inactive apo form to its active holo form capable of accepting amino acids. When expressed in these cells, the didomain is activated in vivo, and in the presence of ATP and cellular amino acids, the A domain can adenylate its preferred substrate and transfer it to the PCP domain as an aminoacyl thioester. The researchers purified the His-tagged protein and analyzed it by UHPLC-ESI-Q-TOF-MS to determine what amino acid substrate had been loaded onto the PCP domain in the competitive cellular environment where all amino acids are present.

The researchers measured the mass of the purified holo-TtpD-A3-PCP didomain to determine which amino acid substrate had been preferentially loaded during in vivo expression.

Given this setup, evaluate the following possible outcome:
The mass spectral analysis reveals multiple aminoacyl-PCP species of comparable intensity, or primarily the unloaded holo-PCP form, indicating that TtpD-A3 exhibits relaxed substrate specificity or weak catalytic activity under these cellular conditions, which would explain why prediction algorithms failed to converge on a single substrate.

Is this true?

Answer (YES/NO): NO